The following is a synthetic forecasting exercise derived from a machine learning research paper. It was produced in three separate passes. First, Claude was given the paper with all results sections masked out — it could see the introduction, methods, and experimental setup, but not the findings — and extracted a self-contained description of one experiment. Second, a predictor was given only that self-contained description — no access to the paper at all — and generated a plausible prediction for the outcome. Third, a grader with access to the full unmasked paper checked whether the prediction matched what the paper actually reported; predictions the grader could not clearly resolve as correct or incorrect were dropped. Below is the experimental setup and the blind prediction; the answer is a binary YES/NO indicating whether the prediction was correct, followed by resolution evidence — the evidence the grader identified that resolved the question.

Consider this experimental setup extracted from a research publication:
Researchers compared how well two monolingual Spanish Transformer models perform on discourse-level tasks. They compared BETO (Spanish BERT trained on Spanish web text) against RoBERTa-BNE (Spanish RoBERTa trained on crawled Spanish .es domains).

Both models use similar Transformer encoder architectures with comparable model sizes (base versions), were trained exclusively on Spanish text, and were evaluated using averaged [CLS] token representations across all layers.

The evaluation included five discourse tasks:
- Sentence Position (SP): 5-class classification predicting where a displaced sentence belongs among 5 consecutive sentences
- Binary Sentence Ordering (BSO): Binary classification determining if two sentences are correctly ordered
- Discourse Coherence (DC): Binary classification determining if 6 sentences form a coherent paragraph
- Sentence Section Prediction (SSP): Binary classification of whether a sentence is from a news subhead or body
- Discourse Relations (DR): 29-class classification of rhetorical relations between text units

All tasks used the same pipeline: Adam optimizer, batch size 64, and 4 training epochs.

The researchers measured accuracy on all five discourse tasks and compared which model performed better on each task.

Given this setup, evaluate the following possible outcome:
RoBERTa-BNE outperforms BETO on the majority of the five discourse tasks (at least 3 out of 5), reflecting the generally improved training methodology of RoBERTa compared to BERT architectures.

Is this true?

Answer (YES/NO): NO